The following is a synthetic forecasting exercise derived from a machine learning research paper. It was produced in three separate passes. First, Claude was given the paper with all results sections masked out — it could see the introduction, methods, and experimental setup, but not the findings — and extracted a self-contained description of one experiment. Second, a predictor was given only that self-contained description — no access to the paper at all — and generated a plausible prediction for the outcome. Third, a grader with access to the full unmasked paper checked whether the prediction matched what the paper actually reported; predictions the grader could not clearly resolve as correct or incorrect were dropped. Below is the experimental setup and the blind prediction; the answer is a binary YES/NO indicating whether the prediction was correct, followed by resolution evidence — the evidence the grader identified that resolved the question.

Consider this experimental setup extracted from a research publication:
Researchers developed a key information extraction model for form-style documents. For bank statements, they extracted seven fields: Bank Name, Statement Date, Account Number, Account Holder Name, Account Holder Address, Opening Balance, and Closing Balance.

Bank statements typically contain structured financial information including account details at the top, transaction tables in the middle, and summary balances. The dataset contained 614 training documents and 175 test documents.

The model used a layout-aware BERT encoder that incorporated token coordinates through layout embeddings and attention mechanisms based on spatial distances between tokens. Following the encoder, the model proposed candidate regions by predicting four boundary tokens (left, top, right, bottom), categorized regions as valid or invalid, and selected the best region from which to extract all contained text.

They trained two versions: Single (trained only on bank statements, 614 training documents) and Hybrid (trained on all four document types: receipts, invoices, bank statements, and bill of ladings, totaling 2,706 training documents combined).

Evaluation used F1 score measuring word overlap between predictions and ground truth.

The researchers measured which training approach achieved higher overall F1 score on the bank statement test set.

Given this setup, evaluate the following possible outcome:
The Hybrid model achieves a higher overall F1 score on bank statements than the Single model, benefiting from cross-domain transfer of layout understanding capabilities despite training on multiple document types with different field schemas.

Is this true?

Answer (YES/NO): NO